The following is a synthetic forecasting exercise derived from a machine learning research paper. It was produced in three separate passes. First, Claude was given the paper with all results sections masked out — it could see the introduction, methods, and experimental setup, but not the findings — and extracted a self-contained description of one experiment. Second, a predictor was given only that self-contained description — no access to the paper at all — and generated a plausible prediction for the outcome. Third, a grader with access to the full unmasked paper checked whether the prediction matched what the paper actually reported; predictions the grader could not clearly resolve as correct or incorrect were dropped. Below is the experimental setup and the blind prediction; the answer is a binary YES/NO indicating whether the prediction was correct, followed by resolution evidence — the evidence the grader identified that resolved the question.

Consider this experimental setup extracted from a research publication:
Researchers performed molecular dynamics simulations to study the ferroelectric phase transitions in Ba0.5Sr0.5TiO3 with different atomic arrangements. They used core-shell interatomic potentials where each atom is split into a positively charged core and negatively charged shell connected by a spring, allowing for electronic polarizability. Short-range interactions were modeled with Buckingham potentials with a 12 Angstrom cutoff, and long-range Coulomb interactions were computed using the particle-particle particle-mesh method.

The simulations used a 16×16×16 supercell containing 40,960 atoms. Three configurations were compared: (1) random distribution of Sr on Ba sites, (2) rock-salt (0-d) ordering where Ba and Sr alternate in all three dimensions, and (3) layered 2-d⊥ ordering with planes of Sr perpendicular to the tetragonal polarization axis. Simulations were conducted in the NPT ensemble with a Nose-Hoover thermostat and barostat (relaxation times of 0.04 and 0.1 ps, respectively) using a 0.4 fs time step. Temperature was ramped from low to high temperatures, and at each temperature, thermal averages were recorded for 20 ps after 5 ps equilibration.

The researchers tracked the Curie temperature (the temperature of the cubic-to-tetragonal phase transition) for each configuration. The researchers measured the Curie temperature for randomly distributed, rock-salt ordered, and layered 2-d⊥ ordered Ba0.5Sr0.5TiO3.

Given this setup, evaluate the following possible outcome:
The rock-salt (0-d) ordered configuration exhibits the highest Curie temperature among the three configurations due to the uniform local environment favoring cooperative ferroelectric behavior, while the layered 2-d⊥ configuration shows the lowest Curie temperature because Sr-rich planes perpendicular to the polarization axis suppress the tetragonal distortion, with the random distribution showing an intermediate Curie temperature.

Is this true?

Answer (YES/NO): YES